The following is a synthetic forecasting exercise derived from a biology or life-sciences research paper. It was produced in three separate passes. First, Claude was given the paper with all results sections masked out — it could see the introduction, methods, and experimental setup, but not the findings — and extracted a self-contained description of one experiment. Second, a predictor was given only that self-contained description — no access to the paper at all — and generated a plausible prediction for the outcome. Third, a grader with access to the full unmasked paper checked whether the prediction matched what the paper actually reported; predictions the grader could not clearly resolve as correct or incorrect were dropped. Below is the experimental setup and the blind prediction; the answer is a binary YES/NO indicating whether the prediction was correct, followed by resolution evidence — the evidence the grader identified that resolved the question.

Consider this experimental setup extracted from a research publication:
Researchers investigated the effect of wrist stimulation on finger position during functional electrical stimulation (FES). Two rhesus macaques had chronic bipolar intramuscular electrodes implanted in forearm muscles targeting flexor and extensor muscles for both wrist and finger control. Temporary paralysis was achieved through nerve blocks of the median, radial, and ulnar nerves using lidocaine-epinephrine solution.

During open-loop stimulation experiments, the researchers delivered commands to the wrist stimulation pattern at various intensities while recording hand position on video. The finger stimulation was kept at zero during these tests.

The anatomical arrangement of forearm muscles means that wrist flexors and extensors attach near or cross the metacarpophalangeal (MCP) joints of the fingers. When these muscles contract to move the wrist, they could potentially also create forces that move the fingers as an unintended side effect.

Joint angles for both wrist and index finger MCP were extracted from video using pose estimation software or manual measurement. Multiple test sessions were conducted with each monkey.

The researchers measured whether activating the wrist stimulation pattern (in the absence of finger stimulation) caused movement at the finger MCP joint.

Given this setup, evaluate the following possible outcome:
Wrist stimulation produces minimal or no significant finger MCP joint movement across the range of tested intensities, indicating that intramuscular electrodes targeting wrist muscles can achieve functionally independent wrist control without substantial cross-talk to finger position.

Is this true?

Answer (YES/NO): YES